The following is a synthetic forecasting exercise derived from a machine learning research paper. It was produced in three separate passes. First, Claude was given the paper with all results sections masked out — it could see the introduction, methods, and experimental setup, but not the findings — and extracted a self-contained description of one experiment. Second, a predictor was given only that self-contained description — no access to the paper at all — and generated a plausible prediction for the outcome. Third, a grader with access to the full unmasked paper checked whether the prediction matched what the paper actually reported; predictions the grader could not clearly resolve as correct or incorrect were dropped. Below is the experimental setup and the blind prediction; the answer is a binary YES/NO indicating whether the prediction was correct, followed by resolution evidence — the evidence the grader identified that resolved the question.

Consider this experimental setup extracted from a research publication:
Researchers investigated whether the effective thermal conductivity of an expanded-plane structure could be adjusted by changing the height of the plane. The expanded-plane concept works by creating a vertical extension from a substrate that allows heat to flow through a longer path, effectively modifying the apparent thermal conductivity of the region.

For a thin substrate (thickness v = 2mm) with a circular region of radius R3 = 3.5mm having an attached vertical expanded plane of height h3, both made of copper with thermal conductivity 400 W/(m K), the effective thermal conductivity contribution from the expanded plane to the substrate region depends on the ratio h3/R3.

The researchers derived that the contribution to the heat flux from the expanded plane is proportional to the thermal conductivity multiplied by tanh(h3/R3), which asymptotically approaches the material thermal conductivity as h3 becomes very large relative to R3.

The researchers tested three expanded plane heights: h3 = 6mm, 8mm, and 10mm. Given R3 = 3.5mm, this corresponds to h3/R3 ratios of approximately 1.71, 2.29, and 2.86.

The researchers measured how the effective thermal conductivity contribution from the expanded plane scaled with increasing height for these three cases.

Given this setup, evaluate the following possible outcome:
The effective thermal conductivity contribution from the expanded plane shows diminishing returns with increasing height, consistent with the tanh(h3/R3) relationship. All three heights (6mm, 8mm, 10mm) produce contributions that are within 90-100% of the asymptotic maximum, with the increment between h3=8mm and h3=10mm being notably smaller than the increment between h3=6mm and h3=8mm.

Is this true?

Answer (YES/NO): NO